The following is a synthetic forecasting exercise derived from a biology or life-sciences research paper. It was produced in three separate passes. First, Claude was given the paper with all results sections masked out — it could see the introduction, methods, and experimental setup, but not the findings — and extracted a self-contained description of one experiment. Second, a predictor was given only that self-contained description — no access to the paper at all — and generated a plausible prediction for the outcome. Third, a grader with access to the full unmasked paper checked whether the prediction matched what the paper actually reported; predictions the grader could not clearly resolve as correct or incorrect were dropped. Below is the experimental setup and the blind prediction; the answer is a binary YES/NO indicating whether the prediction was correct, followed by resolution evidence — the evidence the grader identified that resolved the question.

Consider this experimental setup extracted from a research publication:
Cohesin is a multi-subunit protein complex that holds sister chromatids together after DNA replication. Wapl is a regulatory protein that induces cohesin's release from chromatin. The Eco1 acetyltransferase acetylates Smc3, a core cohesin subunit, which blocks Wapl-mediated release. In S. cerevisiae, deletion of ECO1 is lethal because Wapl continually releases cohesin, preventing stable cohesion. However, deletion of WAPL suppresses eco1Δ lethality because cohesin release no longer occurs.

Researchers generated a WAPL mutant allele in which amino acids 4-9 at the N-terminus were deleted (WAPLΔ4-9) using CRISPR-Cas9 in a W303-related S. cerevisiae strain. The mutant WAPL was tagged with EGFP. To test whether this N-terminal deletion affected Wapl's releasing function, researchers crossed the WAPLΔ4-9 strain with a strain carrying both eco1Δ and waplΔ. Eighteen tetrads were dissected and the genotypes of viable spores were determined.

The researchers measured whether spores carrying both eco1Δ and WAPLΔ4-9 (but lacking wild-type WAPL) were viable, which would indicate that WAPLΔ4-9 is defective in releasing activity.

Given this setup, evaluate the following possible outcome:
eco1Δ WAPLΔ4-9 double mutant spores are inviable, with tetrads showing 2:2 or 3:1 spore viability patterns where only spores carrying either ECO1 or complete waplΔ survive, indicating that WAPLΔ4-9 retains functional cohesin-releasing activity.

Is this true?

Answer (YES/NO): YES